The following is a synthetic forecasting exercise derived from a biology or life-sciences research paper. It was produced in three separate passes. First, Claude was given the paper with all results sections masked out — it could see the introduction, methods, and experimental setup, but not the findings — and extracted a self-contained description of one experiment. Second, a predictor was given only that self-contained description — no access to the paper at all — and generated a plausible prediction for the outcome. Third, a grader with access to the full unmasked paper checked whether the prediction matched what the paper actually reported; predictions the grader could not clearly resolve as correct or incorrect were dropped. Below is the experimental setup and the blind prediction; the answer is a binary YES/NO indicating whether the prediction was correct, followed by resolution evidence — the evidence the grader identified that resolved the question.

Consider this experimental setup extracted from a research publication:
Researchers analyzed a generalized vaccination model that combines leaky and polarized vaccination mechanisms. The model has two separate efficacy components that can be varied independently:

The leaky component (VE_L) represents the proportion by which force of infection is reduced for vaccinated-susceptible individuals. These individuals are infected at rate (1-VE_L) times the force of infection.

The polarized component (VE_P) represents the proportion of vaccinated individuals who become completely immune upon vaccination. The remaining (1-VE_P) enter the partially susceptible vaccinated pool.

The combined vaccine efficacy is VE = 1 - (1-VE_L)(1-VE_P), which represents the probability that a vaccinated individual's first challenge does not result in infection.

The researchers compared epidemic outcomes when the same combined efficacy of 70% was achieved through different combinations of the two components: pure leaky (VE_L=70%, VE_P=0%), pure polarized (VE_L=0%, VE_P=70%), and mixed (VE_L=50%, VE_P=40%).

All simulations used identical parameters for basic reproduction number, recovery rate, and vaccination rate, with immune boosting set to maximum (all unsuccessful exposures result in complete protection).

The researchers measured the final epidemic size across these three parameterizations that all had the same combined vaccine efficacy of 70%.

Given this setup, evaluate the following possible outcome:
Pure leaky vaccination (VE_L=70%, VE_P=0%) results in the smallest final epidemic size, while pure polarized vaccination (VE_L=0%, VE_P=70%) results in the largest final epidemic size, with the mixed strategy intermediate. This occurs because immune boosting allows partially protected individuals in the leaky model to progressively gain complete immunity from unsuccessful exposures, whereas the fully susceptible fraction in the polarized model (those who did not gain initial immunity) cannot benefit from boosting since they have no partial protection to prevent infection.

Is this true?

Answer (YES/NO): NO